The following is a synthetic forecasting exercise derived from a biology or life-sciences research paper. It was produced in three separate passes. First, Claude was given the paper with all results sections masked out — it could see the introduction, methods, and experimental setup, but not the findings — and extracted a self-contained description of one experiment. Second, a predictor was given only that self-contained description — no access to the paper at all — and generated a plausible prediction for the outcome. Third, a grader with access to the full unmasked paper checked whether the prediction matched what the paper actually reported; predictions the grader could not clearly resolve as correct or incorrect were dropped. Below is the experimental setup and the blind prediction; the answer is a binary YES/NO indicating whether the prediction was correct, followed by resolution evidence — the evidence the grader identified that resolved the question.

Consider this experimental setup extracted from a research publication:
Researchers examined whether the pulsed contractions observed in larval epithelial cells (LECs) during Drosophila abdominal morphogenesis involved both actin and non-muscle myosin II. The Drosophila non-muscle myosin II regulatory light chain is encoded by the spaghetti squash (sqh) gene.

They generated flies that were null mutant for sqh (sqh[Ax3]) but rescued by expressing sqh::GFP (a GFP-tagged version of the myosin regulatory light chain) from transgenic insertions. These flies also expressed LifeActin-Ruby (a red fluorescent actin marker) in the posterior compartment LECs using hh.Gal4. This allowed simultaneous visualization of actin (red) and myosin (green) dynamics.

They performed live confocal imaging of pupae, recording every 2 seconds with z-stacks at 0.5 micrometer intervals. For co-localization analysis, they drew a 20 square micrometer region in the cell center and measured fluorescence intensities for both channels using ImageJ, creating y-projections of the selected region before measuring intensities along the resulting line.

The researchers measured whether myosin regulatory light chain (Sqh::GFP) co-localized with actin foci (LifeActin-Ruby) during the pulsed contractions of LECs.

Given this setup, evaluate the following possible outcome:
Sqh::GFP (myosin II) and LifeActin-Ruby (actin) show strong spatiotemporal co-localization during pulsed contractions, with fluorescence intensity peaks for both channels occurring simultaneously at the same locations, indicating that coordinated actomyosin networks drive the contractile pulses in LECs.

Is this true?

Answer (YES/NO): YES